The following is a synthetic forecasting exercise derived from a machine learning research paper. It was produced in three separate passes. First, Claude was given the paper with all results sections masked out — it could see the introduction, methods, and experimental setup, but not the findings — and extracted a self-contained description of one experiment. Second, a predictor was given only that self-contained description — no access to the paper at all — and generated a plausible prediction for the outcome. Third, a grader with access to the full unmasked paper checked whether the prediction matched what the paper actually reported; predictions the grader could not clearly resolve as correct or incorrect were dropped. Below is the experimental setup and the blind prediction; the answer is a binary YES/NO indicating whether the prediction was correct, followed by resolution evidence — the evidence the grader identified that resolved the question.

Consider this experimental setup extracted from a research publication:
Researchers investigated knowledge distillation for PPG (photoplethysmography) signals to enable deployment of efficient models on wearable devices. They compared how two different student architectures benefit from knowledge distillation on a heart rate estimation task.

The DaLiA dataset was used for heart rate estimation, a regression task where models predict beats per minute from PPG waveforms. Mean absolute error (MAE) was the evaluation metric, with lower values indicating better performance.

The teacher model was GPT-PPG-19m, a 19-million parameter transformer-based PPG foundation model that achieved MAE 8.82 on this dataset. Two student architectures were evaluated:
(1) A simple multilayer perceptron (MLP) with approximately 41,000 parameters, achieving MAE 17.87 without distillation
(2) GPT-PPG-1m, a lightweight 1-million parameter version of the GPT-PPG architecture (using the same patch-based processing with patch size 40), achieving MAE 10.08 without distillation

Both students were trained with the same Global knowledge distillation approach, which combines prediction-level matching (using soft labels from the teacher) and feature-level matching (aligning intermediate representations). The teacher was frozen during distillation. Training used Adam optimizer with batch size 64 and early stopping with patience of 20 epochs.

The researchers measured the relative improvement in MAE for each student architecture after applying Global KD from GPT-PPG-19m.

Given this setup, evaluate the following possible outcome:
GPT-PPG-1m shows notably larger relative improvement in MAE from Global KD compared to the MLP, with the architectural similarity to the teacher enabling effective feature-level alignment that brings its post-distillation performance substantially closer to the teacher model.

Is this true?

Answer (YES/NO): NO